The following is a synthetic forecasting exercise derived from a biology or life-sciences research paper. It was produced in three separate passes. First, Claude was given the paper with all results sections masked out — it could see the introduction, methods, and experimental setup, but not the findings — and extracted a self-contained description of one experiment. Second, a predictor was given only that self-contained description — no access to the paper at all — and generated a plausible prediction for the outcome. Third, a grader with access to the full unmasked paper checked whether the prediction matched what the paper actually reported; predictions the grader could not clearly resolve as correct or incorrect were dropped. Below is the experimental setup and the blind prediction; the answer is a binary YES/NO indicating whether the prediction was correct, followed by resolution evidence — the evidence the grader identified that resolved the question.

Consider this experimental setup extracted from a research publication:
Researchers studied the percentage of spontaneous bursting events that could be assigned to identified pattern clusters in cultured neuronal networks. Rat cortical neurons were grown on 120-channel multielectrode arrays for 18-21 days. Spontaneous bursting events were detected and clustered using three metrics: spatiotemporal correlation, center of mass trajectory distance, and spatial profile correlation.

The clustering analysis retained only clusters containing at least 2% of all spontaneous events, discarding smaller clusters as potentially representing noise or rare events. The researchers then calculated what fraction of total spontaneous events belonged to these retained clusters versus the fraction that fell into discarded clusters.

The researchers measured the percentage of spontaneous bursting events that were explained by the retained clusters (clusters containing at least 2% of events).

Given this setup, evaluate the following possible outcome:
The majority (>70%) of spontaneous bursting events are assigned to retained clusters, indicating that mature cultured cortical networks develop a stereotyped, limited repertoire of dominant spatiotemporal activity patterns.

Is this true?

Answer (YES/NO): YES